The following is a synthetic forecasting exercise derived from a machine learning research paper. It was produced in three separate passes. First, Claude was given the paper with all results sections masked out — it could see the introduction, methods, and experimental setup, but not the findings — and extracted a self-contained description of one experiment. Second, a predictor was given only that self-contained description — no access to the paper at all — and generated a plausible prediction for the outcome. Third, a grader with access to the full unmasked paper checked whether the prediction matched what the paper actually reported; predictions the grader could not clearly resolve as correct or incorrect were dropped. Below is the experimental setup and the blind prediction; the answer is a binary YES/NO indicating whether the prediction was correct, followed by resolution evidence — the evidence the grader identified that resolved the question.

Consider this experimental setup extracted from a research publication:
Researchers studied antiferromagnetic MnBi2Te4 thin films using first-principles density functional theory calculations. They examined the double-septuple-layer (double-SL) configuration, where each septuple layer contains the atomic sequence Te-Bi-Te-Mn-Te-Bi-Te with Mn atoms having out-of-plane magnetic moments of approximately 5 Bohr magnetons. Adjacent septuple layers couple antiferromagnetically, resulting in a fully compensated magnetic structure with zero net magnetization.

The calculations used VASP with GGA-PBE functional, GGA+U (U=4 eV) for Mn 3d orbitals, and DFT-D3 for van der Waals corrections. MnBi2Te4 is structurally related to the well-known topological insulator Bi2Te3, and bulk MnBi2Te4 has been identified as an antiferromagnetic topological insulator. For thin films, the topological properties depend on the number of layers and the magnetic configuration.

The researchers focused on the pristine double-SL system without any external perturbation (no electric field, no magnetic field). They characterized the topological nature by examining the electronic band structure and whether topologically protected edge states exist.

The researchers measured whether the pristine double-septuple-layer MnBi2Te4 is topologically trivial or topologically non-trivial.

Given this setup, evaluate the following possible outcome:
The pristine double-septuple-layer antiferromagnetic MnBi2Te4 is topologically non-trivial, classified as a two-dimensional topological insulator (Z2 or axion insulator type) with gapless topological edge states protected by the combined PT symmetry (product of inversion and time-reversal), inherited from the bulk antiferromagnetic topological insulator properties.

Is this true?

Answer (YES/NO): NO